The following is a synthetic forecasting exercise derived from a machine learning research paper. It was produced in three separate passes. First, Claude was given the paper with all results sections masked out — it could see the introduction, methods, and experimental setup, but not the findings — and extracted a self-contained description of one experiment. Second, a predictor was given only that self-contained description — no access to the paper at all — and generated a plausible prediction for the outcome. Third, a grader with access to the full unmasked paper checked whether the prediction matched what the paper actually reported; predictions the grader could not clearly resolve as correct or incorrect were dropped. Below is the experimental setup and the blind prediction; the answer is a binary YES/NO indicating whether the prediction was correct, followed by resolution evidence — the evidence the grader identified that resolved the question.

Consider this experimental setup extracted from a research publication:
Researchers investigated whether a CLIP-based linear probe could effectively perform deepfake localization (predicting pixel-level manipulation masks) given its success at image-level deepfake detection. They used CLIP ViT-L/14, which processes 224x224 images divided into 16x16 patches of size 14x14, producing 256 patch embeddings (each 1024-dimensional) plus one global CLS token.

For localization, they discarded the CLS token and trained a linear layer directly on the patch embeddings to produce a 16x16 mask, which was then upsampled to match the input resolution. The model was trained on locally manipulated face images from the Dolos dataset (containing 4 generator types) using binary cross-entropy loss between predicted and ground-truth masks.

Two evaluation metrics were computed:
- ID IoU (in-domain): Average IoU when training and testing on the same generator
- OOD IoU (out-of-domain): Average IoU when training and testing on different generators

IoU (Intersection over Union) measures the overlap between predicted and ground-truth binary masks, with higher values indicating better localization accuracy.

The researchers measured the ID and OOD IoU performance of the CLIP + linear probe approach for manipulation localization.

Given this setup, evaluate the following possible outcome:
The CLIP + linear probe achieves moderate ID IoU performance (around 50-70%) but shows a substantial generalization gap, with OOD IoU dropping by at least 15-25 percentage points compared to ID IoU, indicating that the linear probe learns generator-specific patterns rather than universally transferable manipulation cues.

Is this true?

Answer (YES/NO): NO